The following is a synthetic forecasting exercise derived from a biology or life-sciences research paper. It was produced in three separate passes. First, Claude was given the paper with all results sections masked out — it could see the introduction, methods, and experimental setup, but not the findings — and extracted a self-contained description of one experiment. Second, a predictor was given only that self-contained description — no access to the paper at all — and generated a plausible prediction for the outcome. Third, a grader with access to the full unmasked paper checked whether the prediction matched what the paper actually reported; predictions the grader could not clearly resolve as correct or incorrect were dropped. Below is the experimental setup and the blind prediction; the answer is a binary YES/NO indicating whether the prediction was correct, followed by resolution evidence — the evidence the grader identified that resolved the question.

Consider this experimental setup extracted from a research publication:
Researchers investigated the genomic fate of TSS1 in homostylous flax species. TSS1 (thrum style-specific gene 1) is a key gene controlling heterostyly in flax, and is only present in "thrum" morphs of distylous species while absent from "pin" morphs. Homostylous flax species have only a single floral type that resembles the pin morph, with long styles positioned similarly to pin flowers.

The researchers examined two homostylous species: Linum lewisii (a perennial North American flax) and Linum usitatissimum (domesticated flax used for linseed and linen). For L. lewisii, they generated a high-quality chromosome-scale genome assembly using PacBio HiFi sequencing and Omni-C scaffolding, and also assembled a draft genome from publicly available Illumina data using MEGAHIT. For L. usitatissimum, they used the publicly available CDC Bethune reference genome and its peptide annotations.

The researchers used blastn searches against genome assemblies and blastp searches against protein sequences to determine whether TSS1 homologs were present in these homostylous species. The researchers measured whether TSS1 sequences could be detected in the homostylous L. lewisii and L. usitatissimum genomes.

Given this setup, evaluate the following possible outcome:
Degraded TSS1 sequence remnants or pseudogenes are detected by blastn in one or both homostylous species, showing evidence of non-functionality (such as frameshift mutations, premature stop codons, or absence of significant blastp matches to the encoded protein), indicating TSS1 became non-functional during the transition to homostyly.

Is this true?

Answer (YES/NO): NO